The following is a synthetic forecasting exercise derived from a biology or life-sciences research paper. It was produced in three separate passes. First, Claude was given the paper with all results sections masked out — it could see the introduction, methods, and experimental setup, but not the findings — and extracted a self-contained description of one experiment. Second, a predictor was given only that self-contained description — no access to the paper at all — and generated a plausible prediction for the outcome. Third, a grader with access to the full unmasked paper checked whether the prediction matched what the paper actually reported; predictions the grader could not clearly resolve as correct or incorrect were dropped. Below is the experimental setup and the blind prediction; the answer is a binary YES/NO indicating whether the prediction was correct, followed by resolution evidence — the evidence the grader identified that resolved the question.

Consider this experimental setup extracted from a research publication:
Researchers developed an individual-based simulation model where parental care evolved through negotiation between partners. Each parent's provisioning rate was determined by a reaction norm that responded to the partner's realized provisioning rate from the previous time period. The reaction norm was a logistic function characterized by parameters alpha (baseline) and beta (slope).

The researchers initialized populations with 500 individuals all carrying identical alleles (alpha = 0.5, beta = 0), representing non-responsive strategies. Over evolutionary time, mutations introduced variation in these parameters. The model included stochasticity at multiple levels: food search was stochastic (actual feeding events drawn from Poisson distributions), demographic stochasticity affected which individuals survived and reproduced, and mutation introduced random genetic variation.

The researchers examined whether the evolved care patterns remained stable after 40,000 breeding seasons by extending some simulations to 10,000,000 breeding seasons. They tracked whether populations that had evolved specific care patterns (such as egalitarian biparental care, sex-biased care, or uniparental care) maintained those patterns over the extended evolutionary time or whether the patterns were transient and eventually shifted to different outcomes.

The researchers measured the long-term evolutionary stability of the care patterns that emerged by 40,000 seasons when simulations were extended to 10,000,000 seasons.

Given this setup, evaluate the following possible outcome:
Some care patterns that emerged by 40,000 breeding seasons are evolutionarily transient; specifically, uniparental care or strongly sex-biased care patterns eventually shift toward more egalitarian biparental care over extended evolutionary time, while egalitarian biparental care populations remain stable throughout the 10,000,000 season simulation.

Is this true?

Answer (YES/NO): NO